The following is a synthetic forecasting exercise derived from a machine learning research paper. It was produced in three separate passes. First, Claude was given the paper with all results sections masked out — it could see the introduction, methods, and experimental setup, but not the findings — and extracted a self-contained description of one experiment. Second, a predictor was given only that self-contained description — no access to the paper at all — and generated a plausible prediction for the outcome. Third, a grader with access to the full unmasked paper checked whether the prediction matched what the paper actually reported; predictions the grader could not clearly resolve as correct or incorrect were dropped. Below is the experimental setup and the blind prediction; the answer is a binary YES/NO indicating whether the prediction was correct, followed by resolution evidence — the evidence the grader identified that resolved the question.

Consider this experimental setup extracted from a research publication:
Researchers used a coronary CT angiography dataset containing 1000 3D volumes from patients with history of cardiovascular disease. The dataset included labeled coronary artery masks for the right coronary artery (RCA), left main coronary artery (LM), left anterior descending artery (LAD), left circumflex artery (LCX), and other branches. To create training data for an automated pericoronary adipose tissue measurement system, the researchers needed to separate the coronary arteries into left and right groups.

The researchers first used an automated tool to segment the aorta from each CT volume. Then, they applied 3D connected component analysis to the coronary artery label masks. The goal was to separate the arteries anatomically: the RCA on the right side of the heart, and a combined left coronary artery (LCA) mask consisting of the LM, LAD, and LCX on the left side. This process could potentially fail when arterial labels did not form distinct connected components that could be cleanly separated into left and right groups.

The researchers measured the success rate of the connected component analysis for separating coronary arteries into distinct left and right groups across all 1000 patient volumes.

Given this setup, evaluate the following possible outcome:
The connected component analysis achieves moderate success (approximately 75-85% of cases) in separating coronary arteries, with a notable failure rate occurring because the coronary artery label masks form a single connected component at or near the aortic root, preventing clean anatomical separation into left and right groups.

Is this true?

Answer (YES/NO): NO